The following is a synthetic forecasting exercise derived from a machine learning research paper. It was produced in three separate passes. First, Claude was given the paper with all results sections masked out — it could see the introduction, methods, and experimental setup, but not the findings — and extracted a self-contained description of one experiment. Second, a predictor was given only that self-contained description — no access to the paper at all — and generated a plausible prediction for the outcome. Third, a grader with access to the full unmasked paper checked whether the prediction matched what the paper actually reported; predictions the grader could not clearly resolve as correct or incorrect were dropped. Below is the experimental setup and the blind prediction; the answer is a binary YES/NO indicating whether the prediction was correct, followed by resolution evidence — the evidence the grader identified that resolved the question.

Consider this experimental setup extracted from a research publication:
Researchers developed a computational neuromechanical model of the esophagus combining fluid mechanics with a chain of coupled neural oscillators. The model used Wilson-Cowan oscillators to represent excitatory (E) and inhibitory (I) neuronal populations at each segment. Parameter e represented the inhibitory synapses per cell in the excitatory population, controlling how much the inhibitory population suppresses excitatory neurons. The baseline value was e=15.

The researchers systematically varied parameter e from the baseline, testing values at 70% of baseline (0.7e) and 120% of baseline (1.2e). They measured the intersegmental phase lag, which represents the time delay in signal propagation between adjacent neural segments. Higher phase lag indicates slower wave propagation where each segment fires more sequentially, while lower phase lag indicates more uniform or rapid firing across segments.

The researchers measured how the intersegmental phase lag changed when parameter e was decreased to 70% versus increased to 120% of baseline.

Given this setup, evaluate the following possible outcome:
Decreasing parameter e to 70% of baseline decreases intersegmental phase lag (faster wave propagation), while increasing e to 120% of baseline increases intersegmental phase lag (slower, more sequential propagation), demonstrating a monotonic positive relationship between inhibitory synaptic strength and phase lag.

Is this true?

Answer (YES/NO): YES